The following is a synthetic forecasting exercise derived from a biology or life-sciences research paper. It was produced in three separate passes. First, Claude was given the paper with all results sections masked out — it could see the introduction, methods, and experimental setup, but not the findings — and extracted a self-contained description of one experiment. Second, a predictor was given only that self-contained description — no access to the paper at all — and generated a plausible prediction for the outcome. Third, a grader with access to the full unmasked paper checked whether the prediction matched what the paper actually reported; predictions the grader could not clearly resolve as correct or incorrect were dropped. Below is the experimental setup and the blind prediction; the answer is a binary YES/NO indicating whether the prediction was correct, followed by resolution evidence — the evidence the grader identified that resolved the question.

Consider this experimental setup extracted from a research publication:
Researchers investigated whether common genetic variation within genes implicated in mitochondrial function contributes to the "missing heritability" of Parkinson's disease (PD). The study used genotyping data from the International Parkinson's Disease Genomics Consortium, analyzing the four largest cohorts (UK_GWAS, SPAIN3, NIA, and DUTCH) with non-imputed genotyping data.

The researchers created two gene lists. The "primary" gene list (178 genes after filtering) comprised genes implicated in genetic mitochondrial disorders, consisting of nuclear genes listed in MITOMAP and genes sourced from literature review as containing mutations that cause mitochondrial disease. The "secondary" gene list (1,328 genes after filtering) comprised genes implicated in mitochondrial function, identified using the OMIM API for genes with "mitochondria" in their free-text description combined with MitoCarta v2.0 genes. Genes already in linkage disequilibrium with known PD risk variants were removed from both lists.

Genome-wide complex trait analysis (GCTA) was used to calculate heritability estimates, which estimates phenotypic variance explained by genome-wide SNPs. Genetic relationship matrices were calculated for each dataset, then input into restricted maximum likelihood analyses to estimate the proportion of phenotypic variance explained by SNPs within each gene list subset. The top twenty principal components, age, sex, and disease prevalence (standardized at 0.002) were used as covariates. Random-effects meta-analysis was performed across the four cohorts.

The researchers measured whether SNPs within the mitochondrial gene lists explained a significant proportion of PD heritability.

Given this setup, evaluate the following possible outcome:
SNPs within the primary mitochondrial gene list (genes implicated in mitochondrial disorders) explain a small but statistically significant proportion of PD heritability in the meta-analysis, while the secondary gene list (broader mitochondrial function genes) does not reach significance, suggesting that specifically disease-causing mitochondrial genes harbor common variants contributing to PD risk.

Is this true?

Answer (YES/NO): NO